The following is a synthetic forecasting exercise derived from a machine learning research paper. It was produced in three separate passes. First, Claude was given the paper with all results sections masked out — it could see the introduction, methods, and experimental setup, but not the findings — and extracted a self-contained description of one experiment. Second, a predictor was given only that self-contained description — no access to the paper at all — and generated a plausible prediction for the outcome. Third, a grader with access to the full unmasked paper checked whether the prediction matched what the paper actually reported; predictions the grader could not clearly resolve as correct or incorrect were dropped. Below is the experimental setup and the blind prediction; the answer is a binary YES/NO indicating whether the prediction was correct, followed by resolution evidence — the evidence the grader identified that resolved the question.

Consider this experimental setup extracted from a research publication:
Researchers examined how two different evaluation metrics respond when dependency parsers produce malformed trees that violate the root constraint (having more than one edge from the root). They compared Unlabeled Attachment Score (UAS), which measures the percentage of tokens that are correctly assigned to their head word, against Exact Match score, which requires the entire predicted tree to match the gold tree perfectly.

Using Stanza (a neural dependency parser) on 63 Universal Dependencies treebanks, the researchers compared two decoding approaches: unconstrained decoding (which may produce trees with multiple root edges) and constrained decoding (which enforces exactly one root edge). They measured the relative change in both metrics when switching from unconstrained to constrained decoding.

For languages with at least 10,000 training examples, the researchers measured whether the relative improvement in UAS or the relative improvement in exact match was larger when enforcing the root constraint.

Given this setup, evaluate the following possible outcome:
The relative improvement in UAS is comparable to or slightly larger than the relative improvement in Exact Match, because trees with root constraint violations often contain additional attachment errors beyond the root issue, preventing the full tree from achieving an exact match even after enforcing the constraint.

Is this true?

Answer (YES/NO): NO